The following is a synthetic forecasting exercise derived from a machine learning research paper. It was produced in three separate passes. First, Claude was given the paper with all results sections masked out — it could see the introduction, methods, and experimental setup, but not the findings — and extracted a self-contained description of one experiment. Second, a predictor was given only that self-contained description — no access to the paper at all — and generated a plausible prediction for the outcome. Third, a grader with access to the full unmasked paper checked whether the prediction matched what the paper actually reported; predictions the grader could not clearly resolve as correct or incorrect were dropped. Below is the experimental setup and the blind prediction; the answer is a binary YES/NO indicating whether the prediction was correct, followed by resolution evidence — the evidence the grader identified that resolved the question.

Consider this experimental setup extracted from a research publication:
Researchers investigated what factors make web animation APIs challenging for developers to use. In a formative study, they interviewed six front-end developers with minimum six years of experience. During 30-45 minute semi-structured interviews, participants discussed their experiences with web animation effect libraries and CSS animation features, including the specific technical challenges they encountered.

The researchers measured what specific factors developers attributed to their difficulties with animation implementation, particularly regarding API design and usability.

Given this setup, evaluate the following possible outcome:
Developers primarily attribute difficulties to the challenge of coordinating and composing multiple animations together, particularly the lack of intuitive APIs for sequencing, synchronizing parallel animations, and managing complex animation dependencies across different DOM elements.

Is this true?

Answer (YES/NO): NO